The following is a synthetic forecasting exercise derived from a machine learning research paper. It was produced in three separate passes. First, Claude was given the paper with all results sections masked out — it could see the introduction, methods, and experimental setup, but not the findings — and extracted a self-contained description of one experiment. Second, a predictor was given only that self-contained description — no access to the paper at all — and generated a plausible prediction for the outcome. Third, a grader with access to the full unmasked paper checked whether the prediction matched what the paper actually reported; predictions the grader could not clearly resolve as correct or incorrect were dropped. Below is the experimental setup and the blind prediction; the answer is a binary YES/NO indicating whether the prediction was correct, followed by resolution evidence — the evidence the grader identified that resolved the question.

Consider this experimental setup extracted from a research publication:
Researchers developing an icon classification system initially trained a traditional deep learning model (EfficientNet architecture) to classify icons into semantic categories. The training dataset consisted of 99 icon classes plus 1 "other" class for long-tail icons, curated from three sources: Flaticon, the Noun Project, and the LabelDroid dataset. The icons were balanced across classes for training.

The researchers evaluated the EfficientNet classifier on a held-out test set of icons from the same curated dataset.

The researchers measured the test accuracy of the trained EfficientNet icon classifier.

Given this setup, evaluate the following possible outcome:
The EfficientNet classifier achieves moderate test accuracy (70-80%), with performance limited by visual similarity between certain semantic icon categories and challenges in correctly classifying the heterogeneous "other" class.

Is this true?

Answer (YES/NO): NO